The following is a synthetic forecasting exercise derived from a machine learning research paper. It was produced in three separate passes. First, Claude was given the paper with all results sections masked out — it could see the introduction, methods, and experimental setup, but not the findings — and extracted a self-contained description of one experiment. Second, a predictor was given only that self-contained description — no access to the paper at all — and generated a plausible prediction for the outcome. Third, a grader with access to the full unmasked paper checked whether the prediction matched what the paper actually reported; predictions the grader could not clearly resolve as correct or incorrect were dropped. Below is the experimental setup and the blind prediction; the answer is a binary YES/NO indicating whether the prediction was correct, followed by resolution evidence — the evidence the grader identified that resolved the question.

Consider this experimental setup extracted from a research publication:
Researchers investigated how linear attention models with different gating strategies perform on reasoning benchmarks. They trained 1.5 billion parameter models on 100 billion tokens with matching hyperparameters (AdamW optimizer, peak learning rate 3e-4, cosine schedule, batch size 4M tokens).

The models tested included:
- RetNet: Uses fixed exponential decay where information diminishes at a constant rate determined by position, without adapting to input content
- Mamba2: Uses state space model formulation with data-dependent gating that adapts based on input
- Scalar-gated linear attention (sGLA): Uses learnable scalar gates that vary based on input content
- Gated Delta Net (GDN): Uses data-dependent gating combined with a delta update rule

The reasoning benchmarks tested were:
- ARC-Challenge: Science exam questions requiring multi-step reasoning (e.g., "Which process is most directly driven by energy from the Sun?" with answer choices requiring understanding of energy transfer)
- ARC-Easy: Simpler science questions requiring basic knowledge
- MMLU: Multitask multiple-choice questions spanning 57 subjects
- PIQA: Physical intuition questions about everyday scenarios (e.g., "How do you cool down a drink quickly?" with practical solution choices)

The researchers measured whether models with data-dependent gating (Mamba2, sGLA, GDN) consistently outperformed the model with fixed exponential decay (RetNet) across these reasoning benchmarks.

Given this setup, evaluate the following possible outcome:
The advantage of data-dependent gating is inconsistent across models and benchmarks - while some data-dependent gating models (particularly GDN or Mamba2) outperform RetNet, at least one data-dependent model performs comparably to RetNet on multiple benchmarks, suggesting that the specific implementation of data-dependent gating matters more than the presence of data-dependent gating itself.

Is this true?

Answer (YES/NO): YES